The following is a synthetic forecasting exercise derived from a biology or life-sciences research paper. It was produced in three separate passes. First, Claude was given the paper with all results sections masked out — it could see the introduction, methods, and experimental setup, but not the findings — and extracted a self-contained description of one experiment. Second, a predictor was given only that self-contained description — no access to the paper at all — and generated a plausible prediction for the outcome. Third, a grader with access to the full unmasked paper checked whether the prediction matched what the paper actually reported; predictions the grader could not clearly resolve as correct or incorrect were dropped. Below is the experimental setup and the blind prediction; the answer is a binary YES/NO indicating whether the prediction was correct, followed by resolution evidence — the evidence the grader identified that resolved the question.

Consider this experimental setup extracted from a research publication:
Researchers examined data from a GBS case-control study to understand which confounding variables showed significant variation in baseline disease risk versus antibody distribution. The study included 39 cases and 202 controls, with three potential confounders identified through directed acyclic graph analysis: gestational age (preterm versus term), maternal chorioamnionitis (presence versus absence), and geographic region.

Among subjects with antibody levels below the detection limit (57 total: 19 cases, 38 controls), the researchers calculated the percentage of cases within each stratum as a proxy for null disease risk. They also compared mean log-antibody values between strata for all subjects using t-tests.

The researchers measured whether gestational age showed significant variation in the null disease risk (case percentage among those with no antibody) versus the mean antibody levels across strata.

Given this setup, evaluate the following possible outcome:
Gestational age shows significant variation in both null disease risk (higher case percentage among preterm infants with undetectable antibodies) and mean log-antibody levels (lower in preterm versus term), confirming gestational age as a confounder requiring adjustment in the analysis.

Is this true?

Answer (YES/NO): NO